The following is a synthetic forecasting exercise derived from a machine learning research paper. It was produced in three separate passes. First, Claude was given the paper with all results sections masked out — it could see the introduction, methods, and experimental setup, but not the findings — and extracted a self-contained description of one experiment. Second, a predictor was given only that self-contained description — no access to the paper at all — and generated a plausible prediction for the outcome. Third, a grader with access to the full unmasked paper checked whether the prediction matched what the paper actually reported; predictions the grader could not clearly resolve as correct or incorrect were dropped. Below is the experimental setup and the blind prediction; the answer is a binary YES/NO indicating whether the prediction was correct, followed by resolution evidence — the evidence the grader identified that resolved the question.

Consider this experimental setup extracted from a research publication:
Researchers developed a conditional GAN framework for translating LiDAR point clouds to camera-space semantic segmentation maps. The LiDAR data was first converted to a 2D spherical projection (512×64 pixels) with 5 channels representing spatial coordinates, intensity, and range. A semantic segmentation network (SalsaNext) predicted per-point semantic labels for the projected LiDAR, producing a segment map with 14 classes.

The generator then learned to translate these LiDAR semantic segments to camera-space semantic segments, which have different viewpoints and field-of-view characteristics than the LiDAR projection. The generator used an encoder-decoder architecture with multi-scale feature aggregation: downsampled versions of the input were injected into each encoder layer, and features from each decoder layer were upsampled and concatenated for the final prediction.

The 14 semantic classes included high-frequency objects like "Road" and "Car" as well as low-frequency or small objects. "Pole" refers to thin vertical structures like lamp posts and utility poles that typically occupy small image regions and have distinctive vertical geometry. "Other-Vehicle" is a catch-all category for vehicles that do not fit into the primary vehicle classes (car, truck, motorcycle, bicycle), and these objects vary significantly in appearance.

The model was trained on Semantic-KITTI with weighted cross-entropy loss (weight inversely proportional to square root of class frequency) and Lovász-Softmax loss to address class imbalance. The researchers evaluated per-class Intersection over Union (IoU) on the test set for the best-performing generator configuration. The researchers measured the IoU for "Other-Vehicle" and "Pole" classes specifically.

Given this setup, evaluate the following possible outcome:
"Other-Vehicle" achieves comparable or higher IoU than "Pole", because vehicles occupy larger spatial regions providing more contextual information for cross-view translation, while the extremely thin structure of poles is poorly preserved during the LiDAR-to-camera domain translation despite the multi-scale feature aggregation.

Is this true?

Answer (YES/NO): YES